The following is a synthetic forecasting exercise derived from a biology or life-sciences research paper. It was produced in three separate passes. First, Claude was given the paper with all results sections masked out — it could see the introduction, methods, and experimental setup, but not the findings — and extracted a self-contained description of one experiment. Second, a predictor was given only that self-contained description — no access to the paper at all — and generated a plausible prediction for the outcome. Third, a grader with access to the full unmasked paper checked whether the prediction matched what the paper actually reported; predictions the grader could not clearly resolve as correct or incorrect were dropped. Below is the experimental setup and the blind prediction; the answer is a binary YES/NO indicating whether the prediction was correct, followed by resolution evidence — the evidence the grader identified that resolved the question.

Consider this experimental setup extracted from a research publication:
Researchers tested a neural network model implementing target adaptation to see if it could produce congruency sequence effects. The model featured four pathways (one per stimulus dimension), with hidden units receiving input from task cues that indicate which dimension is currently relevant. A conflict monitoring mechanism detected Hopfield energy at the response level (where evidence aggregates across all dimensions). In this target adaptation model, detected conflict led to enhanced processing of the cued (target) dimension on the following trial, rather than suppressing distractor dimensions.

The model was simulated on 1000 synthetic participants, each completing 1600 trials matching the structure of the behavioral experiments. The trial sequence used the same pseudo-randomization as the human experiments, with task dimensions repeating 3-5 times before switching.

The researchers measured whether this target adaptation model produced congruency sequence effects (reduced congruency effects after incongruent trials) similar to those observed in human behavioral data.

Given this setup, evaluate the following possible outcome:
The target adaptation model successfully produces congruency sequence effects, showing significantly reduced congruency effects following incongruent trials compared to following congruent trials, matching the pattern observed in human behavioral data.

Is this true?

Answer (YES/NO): NO